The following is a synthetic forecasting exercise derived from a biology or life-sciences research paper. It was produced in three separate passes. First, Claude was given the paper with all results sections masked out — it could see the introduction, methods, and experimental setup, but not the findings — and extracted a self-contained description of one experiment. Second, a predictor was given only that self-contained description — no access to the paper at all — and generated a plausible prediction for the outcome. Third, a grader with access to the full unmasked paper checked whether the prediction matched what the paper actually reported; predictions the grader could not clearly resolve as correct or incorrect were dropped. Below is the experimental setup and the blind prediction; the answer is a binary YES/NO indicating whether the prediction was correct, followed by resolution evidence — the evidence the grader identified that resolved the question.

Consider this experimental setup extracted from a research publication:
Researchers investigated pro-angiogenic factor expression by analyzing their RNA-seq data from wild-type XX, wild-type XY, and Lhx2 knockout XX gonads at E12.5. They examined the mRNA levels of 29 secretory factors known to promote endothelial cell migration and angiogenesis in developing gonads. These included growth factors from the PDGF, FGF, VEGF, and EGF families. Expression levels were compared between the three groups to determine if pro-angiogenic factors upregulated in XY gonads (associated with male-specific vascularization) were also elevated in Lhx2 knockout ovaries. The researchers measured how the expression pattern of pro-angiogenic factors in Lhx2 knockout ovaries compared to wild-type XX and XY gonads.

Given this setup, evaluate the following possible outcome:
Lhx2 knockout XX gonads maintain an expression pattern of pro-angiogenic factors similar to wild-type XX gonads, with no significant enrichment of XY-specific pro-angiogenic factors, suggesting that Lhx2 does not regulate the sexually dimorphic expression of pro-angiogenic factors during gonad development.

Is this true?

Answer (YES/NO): NO